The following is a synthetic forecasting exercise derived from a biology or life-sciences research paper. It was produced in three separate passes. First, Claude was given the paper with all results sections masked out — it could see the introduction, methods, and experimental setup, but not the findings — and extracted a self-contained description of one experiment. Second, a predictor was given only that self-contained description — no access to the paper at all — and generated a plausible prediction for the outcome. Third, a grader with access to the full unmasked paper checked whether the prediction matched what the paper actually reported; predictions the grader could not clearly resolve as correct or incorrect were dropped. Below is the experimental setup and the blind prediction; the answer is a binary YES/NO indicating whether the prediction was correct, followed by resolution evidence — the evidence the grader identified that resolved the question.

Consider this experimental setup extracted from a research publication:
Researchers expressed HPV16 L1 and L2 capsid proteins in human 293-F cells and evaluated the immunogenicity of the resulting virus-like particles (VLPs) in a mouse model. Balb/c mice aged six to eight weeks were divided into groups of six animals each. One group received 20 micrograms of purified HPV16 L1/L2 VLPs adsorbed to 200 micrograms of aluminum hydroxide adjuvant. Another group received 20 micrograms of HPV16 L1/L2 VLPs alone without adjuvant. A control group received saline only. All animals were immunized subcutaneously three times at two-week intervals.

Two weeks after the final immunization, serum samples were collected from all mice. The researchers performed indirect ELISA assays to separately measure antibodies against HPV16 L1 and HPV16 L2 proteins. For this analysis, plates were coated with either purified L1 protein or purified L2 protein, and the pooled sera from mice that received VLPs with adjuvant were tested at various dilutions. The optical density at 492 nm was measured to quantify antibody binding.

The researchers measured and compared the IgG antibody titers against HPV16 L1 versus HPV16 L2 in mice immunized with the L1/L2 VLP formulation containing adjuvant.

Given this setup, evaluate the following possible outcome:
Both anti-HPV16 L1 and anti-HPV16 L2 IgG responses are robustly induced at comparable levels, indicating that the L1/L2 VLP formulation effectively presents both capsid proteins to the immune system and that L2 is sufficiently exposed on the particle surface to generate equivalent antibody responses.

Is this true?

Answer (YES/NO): NO